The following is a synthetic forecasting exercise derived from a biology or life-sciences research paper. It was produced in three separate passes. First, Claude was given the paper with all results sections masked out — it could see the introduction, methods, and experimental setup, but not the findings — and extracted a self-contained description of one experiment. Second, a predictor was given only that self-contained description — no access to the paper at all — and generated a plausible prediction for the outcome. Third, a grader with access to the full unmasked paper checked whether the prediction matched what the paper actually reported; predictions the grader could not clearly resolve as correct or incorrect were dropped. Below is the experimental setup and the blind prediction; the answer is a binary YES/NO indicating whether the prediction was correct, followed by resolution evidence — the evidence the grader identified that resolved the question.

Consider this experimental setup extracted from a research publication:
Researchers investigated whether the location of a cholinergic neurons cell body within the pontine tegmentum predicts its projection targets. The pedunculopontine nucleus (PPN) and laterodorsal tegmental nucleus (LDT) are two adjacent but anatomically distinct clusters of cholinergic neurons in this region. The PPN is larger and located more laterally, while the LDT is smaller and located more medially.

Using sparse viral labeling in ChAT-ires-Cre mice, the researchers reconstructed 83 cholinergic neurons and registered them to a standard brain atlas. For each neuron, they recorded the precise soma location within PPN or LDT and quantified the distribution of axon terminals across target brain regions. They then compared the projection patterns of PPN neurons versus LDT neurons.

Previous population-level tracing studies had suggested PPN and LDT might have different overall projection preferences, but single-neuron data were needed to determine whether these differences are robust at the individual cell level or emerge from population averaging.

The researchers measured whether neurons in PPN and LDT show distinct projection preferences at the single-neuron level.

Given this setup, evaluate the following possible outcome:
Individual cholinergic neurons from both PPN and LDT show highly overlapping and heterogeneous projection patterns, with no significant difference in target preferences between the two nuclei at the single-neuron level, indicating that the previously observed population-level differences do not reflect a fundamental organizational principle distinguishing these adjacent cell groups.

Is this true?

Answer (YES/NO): NO